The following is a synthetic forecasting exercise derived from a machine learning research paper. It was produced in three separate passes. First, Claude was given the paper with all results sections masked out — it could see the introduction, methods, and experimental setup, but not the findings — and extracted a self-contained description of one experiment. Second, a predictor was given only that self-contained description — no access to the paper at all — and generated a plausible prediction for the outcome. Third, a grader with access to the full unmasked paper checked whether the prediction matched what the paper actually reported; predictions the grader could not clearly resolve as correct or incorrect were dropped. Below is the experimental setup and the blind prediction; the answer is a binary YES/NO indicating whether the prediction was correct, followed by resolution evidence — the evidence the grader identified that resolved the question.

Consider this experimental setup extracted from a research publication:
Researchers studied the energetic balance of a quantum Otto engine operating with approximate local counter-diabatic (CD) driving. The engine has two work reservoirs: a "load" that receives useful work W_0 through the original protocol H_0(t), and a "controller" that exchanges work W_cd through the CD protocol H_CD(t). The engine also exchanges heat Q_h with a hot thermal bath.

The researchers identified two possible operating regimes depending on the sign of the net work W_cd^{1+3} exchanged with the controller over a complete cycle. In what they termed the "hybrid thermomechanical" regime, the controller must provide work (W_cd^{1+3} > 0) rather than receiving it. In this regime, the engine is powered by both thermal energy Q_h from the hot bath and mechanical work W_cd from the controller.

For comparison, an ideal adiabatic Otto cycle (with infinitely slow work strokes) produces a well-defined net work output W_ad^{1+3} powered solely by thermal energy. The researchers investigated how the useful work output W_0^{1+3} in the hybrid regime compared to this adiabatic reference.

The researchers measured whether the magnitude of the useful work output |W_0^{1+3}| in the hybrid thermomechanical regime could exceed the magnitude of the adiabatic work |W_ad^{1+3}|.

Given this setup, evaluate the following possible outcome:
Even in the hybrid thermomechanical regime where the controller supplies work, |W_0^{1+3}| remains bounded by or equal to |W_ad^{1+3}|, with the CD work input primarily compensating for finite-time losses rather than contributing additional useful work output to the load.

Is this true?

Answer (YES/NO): NO